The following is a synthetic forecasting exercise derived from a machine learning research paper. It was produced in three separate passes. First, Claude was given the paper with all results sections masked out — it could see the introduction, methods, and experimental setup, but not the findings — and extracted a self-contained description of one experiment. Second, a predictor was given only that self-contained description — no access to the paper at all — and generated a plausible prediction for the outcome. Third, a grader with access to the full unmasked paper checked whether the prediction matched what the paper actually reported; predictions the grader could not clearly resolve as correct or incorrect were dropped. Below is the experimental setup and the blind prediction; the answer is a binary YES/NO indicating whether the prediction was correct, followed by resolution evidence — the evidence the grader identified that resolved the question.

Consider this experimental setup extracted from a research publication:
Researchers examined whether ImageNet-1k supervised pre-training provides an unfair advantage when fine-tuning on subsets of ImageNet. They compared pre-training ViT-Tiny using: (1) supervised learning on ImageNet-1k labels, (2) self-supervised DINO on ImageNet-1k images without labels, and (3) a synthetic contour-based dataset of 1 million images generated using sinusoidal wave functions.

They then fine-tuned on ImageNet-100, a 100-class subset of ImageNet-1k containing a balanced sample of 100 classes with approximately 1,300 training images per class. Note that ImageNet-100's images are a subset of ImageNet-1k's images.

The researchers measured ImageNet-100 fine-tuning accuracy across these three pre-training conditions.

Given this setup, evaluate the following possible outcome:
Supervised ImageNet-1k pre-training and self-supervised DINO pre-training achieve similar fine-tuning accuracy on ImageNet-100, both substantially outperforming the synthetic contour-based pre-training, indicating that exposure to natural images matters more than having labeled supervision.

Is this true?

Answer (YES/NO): NO